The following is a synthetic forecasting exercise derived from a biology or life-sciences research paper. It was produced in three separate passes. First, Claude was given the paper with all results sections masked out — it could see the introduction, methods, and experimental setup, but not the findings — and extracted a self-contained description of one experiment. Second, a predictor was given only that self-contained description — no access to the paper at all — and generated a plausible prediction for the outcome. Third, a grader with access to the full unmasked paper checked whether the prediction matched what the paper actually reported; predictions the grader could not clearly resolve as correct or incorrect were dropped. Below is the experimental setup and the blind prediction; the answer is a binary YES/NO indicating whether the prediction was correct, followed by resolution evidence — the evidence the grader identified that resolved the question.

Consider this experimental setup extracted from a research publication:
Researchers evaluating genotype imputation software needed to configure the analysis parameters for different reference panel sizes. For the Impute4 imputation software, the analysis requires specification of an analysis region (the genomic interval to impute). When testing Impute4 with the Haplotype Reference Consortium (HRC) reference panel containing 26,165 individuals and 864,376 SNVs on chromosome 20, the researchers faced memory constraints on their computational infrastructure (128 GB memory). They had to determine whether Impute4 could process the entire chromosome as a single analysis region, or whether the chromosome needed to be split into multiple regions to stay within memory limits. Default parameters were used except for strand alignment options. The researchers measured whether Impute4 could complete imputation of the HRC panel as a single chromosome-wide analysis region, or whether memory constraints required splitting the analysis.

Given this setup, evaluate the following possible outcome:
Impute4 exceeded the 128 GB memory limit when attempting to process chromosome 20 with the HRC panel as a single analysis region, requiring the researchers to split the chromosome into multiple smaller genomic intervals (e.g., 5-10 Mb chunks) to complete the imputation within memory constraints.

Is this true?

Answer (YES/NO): NO